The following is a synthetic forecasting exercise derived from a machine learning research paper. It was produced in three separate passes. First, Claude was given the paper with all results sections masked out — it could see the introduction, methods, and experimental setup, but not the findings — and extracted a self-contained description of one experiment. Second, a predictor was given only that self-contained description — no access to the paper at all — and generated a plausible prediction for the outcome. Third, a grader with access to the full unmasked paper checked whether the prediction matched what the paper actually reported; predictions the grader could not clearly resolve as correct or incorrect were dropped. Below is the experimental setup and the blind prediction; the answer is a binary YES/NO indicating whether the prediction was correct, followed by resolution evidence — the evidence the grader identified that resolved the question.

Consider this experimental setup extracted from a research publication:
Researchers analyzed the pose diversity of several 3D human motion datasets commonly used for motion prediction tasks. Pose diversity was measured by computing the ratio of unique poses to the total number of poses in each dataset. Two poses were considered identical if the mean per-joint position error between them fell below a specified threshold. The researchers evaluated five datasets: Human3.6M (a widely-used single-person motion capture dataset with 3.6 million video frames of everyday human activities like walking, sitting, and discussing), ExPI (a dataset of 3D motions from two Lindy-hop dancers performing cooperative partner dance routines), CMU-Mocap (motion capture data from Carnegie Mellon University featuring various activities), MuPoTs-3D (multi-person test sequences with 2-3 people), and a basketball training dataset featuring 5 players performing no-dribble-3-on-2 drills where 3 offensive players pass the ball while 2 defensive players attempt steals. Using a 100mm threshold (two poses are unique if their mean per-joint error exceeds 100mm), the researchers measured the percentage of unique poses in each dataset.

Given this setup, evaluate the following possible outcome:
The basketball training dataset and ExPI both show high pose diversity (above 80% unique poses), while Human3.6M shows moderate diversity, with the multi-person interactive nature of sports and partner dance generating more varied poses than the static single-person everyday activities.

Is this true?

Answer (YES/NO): NO